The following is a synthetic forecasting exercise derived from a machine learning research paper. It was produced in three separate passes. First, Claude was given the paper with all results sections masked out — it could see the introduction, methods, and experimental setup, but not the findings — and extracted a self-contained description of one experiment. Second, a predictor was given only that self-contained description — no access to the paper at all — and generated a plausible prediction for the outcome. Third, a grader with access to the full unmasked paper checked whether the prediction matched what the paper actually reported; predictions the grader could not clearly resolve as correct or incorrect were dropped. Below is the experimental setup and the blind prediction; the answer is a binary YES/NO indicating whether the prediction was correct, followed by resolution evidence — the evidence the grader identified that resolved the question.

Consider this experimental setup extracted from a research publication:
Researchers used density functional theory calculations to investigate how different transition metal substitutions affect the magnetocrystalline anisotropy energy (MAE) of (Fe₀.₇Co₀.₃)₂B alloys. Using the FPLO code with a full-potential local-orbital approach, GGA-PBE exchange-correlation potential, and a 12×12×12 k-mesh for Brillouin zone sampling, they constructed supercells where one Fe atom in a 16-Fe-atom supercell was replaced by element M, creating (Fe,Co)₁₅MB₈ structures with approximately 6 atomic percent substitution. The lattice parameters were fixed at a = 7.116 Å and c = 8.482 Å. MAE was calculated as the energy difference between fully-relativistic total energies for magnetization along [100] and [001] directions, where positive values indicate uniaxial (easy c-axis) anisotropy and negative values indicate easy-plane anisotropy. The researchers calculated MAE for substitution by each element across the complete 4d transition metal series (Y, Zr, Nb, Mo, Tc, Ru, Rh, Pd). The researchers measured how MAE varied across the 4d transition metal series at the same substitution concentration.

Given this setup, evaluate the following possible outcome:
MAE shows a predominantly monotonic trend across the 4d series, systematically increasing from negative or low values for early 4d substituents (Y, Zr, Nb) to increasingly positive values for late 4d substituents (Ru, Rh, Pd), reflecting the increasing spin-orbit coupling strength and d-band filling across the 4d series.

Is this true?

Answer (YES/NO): NO